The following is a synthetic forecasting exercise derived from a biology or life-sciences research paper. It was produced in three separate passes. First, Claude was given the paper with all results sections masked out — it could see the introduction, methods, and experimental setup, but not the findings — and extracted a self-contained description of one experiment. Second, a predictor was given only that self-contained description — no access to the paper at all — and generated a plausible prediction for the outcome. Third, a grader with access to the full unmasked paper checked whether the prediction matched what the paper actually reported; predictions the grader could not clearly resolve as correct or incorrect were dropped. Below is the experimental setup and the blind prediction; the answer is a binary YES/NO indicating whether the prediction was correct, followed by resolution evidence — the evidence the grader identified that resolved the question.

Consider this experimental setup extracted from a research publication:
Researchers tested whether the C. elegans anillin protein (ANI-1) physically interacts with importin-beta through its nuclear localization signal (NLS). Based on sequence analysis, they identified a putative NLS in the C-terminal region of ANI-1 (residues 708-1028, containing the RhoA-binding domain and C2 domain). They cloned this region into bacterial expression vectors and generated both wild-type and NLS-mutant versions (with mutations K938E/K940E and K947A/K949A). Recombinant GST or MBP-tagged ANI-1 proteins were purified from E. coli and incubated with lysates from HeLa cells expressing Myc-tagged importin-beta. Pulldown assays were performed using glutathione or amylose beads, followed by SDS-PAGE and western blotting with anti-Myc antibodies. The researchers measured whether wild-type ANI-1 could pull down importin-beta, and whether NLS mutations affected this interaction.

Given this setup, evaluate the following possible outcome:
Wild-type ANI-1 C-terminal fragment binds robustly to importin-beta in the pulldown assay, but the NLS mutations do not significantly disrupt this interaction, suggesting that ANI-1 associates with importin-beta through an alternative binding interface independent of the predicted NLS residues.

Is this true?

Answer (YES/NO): NO